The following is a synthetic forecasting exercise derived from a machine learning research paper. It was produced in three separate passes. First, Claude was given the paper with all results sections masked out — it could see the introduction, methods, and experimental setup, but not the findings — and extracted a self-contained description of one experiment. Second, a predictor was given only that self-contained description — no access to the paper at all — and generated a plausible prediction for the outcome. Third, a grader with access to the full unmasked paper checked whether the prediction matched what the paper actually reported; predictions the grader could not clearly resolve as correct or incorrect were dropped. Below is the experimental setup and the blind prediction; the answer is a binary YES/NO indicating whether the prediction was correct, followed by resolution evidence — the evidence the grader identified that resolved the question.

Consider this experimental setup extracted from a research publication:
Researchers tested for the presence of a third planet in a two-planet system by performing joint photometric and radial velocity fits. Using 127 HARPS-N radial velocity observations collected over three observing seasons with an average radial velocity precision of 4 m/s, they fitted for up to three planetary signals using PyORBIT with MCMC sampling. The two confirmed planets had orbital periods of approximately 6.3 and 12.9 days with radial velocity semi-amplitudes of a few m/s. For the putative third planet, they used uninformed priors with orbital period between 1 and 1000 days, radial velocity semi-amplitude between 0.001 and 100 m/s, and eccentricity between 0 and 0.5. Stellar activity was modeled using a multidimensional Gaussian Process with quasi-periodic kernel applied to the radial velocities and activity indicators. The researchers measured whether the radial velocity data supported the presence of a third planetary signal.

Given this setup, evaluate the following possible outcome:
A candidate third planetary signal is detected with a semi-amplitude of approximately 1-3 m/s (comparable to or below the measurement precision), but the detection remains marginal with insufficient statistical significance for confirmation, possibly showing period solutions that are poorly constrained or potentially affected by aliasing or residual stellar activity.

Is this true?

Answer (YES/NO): NO